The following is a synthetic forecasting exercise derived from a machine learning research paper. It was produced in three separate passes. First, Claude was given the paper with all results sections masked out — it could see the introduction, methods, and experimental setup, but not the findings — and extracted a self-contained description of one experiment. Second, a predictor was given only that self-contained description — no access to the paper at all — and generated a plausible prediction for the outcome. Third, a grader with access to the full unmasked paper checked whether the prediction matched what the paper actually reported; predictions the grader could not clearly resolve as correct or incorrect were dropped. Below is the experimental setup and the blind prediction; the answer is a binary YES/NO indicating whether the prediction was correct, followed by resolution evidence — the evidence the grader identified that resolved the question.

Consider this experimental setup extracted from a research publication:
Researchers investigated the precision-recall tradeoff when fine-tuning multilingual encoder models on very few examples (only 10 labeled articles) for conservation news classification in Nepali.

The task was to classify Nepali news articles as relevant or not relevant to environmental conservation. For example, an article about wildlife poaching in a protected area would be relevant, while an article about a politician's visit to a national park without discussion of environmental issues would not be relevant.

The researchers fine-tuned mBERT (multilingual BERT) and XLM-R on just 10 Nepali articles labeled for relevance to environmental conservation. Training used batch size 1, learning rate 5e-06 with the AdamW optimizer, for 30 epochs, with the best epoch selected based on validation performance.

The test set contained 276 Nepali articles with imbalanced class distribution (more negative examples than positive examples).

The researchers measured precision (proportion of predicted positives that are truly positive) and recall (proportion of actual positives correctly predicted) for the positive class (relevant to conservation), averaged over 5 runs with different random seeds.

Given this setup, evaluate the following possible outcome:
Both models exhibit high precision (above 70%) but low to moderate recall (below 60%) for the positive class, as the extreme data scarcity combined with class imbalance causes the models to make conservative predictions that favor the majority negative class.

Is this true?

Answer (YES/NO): NO